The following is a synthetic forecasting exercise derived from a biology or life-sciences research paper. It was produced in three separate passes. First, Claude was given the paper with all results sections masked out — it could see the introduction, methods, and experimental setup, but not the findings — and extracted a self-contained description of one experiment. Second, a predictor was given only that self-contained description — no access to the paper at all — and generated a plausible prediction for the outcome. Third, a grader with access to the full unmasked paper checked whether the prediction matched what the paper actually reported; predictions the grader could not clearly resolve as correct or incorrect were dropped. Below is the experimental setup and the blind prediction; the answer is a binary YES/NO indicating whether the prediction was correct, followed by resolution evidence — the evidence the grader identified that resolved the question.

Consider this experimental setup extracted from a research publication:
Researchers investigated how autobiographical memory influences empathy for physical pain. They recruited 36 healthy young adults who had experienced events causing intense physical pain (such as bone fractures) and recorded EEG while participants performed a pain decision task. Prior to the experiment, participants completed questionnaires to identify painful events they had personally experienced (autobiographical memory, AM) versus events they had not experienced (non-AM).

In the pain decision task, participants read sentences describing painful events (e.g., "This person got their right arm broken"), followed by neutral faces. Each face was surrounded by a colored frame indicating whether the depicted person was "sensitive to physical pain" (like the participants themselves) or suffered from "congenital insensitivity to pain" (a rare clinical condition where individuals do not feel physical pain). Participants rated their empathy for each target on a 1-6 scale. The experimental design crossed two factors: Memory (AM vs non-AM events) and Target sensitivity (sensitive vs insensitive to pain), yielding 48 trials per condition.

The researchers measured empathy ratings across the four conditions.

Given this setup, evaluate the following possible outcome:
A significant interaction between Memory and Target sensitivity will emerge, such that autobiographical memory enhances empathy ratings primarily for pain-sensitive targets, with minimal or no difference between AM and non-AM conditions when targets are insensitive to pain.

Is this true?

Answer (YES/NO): NO